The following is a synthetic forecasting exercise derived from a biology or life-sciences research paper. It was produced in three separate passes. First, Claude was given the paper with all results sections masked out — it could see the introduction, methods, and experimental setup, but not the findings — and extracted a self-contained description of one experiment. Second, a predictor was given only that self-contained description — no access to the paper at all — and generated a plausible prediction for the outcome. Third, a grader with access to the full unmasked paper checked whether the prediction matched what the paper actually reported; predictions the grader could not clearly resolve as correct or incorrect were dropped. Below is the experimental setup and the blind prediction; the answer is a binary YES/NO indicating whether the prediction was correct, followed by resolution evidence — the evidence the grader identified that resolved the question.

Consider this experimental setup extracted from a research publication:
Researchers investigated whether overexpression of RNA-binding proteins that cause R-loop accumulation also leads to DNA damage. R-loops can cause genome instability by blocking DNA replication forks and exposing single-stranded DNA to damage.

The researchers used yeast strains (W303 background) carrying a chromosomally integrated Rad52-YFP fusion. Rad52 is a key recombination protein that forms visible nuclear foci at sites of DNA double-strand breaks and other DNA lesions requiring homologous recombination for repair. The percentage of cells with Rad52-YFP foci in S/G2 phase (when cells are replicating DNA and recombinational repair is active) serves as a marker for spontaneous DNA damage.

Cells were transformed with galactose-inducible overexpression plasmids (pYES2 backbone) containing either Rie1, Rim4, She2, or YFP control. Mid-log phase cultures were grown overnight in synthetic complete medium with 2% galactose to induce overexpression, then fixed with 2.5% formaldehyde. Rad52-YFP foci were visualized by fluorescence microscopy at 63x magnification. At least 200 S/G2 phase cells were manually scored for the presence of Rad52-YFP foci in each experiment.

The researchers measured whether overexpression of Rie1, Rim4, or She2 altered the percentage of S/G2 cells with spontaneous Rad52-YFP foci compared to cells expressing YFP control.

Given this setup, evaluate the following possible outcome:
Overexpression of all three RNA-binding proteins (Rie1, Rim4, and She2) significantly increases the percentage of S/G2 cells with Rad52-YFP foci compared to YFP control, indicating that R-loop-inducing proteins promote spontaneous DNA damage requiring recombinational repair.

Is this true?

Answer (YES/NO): YES